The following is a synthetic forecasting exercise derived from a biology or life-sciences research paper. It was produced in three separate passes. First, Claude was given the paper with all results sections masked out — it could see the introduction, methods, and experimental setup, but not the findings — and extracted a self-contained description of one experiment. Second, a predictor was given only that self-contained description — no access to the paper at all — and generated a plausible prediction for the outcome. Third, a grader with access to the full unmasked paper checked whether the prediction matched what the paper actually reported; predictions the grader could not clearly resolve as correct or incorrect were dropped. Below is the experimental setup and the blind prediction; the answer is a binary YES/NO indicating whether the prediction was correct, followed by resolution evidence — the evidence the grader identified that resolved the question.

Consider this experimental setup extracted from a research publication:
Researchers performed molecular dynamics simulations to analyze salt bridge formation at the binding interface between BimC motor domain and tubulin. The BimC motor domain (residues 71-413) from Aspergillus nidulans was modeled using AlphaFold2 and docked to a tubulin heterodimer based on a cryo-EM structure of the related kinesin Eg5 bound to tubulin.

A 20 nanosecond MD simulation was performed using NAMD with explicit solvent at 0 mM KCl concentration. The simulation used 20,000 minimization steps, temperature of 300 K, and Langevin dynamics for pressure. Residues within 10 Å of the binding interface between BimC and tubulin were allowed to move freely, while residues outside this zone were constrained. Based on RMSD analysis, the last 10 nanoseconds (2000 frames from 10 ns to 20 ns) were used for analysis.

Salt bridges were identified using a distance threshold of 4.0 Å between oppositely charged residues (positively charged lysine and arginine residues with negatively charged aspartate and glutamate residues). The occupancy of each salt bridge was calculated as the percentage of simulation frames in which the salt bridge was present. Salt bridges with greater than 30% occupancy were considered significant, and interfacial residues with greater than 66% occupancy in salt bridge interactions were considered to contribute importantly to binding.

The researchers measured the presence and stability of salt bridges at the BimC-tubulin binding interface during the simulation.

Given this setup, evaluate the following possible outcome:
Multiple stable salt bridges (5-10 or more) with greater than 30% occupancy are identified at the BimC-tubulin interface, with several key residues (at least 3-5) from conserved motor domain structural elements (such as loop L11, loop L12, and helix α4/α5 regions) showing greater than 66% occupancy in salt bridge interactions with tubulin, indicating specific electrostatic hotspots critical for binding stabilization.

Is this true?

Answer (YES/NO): NO